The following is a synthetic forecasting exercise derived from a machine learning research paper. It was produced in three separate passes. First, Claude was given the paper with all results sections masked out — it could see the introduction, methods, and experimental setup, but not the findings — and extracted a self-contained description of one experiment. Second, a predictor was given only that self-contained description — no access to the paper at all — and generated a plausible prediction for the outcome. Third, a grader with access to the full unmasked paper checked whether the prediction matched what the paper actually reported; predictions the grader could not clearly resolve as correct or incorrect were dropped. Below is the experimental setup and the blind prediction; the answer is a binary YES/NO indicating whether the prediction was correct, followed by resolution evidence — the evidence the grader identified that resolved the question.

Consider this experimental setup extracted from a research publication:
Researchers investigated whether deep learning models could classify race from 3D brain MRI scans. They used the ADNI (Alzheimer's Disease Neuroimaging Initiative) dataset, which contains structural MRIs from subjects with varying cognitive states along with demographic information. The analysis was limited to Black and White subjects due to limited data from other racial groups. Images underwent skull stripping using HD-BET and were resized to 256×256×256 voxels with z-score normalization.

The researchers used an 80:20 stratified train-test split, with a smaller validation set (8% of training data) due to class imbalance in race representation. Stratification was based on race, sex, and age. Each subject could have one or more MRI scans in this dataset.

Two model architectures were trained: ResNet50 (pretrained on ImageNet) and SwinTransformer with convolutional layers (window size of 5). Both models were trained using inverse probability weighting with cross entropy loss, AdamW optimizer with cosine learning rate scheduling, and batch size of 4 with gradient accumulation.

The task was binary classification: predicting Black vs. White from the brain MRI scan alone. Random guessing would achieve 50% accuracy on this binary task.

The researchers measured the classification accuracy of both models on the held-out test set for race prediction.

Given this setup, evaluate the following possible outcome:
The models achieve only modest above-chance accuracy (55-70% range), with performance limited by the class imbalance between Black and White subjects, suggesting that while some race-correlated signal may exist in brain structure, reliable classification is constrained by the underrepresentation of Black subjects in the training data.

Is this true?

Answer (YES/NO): NO